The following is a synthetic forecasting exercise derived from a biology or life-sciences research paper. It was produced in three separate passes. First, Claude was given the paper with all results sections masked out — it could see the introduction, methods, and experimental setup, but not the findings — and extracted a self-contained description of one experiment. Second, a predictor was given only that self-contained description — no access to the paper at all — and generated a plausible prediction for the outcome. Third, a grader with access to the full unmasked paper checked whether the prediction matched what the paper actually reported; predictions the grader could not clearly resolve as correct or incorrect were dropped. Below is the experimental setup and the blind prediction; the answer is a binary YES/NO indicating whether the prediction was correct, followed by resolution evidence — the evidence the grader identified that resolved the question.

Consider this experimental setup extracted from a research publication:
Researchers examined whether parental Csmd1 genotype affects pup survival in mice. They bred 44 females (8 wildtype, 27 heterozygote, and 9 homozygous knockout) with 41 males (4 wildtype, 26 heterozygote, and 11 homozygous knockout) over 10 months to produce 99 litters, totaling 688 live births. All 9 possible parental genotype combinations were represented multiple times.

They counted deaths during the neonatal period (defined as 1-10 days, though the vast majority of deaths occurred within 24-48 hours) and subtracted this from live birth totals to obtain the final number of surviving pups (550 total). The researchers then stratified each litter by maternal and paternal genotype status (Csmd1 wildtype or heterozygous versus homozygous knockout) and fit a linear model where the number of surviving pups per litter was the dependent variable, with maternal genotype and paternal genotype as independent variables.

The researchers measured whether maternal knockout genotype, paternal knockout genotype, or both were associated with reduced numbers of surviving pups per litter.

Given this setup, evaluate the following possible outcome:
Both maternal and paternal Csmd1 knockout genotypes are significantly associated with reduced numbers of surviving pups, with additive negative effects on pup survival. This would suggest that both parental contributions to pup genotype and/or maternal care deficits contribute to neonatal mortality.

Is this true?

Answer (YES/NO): NO